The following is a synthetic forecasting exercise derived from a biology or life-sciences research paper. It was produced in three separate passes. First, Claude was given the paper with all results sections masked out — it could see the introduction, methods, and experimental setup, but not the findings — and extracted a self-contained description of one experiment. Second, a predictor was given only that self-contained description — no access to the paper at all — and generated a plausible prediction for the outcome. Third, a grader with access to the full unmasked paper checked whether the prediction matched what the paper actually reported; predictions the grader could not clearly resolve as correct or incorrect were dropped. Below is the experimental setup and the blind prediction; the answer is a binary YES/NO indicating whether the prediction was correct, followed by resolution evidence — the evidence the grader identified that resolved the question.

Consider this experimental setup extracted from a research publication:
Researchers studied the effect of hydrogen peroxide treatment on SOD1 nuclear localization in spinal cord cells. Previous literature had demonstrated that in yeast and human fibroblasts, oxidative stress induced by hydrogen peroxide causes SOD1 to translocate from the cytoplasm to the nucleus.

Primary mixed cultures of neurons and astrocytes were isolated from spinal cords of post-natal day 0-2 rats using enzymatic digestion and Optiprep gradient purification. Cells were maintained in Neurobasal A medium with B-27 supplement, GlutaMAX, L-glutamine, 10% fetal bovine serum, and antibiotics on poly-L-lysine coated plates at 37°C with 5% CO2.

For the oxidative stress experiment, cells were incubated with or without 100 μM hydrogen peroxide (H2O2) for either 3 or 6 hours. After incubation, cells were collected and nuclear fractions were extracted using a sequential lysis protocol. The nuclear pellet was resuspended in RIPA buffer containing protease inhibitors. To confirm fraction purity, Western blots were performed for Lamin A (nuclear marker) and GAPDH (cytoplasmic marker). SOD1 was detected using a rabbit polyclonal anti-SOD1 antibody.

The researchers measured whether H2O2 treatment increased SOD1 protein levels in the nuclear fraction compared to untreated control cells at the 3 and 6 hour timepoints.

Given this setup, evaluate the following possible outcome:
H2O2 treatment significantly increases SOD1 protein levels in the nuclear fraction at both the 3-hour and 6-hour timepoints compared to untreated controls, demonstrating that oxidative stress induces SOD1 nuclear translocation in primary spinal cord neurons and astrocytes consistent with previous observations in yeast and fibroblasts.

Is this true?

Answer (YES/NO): NO